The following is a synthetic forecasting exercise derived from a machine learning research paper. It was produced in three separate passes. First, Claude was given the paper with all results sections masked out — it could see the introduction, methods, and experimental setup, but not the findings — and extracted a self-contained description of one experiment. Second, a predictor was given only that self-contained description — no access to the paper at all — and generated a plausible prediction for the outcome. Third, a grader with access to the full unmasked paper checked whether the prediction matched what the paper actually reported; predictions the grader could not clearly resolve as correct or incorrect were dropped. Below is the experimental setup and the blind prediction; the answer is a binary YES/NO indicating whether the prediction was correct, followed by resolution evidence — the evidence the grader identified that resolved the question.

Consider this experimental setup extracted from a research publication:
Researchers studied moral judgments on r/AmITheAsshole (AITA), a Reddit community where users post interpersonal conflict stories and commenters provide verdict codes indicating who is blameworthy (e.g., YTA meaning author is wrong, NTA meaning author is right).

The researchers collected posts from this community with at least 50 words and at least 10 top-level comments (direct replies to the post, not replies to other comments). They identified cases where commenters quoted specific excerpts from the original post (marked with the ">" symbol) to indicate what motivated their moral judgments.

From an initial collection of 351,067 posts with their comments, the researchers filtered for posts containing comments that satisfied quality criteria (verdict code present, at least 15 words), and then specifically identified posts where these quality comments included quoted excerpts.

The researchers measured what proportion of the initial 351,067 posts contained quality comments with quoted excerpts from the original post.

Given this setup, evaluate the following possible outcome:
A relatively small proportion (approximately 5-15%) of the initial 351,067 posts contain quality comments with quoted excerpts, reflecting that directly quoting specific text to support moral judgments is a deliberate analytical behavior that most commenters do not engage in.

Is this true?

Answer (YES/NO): YES